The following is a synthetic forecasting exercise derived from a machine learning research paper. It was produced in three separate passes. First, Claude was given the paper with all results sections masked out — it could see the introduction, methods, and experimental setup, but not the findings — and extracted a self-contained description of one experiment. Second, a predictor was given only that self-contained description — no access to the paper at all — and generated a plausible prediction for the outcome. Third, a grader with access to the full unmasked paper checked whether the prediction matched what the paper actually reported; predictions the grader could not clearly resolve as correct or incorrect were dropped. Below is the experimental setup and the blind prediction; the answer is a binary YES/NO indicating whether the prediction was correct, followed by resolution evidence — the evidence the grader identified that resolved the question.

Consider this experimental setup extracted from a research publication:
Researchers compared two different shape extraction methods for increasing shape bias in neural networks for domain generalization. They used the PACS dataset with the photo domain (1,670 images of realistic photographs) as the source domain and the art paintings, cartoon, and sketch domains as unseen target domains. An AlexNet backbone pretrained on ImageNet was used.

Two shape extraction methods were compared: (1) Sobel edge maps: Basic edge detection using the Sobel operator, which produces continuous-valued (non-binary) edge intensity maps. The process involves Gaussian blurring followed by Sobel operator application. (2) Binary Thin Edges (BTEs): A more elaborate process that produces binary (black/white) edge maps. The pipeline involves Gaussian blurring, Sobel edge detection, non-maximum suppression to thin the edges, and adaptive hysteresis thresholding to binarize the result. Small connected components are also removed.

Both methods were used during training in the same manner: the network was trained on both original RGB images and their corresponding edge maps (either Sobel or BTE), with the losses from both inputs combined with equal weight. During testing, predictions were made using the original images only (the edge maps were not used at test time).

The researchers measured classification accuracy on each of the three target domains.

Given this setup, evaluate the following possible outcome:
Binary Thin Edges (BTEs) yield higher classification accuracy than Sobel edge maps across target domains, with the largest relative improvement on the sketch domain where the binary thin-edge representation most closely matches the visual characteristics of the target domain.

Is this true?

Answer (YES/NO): NO